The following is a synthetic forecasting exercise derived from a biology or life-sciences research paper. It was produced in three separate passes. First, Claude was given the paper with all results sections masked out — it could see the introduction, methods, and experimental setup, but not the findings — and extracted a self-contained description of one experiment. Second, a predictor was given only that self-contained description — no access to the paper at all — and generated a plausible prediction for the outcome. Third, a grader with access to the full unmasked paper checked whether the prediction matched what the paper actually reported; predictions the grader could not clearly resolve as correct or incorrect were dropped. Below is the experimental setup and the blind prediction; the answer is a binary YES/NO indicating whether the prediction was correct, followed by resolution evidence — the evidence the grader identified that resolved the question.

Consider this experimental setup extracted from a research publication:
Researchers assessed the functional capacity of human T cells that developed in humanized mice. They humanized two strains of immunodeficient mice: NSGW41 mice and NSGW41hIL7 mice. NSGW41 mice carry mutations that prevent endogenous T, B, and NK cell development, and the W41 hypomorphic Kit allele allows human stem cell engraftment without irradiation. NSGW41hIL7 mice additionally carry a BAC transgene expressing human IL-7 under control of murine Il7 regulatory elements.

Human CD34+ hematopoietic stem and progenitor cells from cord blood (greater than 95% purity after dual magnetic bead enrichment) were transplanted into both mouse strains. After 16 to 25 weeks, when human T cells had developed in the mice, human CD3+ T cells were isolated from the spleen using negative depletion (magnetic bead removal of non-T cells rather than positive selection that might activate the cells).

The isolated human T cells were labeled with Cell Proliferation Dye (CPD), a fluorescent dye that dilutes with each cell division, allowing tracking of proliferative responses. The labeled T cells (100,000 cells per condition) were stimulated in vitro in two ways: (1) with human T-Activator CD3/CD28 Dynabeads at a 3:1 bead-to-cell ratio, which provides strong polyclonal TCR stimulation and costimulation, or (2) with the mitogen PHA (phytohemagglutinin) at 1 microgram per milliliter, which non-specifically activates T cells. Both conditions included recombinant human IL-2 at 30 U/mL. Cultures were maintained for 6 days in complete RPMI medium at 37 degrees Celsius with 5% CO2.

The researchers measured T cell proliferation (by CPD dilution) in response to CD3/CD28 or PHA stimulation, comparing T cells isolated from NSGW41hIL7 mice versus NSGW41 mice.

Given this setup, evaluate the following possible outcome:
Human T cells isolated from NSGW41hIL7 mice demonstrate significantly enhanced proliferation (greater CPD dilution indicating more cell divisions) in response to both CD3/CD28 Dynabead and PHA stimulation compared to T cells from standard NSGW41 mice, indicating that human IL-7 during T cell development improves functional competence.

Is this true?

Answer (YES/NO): YES